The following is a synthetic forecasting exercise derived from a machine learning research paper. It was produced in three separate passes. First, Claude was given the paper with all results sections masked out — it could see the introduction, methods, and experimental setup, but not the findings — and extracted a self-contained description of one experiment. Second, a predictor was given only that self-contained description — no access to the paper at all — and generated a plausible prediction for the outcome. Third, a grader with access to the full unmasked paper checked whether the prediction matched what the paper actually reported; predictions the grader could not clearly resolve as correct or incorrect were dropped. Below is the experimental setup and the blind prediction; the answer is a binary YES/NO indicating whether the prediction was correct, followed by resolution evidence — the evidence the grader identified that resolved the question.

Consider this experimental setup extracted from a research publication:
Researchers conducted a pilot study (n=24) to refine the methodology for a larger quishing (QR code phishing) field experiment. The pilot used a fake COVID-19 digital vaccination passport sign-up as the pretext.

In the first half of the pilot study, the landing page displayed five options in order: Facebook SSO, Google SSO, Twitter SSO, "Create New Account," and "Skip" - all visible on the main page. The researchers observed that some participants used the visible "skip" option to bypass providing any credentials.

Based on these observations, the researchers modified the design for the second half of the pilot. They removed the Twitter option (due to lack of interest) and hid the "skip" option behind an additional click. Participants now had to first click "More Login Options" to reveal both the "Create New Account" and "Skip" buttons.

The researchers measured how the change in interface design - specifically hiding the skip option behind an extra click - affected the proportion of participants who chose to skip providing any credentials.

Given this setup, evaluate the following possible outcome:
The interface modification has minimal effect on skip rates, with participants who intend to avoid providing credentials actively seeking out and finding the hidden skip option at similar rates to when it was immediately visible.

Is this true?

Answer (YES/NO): NO